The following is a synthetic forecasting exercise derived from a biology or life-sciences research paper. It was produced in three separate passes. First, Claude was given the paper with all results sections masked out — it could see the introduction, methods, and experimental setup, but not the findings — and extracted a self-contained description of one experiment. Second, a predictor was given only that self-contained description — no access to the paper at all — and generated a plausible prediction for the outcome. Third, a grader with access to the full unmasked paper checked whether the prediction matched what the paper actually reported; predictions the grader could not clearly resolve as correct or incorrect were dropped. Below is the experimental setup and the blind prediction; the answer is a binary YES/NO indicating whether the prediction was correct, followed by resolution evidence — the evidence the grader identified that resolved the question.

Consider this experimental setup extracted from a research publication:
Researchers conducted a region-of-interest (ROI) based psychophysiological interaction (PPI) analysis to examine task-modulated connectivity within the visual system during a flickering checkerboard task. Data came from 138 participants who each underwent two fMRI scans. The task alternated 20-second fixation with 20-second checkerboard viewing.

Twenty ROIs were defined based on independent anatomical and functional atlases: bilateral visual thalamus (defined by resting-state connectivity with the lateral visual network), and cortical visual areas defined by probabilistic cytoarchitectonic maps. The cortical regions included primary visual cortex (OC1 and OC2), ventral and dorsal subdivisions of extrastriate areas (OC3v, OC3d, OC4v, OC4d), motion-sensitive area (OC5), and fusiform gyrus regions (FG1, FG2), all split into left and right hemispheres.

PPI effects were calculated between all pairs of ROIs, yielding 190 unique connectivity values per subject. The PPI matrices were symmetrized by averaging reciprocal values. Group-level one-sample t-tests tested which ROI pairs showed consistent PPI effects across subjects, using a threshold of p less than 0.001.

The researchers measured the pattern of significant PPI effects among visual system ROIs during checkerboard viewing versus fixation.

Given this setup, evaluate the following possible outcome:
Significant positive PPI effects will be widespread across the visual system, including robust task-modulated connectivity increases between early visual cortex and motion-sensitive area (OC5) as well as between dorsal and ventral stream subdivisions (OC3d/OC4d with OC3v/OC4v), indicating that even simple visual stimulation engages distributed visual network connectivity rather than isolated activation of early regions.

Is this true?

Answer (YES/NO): NO